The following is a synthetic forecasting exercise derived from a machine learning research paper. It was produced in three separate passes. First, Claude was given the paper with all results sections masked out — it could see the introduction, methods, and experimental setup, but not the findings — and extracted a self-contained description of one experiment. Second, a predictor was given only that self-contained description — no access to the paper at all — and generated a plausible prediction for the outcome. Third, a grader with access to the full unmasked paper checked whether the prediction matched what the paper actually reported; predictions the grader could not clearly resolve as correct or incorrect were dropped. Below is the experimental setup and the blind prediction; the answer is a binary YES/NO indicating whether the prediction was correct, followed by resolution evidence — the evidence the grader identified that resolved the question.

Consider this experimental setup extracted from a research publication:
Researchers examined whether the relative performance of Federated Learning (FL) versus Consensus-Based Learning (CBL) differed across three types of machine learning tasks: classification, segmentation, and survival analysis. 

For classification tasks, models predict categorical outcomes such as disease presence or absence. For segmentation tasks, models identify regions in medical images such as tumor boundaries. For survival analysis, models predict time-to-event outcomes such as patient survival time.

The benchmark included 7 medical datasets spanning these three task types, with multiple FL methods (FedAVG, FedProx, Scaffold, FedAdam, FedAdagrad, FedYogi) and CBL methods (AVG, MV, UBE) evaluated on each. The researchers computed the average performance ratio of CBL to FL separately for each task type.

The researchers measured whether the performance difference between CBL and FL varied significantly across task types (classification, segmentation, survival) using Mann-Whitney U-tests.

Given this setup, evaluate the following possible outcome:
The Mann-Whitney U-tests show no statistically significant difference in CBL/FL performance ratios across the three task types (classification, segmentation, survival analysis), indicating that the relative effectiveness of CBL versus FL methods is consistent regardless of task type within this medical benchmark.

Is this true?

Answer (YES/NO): YES